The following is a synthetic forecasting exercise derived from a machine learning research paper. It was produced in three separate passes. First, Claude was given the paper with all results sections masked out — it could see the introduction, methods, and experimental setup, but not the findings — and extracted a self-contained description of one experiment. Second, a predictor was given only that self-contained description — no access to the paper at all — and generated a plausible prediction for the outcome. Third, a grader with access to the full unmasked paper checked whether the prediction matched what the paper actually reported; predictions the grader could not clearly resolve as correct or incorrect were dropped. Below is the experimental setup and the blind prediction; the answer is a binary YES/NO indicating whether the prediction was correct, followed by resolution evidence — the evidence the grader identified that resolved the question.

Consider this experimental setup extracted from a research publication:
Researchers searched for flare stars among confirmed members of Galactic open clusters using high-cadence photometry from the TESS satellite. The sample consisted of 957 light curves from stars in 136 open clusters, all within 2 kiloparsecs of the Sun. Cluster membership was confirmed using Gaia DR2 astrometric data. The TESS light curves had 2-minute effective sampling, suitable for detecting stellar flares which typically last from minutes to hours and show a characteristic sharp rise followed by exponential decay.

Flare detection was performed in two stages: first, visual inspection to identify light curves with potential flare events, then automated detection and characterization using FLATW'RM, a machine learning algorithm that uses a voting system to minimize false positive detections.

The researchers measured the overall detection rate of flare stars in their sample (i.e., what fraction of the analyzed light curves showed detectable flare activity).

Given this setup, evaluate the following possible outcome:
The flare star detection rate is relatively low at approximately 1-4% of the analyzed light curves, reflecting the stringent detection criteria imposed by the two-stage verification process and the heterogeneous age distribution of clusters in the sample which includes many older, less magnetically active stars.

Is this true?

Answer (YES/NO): NO